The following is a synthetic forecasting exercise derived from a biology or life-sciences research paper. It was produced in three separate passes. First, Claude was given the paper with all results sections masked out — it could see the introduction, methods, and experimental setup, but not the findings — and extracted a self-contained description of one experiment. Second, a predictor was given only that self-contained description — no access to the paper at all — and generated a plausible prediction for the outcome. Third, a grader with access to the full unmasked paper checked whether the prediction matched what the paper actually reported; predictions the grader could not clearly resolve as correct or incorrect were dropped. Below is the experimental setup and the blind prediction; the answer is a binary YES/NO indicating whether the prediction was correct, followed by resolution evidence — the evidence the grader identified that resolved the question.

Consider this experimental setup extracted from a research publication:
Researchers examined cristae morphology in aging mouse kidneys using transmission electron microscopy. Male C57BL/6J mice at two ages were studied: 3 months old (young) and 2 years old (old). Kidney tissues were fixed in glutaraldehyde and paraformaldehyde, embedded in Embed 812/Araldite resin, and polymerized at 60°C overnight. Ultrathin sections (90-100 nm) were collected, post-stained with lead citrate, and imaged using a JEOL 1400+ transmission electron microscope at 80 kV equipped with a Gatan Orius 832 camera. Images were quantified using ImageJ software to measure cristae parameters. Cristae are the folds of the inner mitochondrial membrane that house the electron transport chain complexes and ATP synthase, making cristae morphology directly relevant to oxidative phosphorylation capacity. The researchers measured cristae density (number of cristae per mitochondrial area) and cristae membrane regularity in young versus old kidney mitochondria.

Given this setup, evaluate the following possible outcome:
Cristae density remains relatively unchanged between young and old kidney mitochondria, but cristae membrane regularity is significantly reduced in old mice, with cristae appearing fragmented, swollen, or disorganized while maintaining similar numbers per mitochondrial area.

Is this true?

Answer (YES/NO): NO